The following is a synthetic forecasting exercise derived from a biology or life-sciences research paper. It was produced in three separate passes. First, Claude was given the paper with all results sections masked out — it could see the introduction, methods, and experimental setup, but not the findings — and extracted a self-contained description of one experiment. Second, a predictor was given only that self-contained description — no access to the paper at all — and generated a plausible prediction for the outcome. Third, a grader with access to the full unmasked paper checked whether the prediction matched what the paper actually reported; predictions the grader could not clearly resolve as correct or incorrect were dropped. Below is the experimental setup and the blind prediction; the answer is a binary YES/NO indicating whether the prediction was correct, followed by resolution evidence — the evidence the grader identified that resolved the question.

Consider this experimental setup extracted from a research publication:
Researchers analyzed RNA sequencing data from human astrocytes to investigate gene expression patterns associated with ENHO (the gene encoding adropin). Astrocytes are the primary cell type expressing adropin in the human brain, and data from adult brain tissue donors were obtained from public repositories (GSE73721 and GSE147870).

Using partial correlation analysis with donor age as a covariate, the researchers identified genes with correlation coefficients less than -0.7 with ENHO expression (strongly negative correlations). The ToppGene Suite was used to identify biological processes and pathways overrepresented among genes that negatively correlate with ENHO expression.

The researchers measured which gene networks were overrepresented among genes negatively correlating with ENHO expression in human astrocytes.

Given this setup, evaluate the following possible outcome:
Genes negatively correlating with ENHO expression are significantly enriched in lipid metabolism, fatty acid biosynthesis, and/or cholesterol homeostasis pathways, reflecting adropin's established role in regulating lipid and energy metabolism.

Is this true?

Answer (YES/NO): NO